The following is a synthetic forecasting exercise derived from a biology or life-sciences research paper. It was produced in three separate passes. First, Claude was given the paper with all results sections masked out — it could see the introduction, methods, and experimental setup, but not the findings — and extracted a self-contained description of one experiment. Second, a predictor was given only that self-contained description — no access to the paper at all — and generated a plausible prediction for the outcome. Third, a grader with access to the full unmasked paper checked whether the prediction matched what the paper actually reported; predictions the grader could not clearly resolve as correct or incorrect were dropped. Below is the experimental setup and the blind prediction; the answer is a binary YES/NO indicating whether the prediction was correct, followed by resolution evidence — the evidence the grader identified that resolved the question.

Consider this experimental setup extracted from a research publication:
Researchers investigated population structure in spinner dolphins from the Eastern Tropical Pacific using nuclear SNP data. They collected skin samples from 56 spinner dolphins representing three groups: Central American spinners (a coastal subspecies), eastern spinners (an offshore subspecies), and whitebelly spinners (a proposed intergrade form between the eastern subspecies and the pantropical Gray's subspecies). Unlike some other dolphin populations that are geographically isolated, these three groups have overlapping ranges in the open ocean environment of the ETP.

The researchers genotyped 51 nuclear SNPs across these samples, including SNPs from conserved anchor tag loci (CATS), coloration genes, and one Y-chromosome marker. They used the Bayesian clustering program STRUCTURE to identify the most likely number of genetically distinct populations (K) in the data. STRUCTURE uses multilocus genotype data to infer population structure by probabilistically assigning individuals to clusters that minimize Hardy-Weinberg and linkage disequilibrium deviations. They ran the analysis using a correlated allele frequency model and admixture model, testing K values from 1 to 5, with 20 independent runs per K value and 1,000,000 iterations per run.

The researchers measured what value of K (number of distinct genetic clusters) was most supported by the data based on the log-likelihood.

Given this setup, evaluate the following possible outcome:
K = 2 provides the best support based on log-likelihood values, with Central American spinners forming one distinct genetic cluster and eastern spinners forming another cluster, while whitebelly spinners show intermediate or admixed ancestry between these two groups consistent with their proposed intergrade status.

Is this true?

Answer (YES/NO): NO